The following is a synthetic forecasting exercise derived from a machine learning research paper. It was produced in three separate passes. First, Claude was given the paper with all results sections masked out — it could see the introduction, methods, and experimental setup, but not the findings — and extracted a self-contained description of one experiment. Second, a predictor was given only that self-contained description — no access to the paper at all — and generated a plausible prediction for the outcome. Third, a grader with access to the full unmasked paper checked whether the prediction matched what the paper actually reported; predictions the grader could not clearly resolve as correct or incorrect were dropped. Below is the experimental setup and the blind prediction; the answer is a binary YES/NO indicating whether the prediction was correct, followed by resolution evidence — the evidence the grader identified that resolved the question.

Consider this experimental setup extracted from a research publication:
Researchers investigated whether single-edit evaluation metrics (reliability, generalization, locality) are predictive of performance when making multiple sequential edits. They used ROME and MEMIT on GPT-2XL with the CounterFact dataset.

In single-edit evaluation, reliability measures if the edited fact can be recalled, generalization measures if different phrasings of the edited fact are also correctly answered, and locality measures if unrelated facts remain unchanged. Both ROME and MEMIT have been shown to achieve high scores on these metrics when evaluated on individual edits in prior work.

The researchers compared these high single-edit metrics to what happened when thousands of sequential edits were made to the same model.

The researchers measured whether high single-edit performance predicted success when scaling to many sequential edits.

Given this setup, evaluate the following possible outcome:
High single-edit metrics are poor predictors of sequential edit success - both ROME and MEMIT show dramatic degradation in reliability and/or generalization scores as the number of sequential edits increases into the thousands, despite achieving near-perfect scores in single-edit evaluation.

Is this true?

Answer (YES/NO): YES